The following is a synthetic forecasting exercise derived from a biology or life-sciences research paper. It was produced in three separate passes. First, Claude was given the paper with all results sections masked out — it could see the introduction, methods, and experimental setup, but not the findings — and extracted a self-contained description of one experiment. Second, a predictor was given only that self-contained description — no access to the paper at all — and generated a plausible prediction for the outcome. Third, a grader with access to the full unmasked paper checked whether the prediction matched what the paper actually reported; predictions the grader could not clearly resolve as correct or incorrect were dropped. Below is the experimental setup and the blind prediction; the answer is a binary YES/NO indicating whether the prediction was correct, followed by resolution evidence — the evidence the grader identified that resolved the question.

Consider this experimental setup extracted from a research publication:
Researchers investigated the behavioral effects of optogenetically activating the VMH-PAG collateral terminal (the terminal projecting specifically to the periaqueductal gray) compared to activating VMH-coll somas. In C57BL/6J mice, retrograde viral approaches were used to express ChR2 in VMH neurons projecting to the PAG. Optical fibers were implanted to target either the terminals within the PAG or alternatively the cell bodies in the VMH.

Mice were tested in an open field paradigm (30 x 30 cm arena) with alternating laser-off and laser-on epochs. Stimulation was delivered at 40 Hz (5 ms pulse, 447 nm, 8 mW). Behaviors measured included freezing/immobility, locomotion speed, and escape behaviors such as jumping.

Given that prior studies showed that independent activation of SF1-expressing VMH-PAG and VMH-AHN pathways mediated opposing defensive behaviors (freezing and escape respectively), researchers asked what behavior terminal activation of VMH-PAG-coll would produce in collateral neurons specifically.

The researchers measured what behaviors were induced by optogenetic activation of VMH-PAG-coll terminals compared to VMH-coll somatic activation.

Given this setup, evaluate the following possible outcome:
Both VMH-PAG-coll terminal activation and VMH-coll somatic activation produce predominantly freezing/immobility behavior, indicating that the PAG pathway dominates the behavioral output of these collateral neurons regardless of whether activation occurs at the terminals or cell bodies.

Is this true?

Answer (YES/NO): NO